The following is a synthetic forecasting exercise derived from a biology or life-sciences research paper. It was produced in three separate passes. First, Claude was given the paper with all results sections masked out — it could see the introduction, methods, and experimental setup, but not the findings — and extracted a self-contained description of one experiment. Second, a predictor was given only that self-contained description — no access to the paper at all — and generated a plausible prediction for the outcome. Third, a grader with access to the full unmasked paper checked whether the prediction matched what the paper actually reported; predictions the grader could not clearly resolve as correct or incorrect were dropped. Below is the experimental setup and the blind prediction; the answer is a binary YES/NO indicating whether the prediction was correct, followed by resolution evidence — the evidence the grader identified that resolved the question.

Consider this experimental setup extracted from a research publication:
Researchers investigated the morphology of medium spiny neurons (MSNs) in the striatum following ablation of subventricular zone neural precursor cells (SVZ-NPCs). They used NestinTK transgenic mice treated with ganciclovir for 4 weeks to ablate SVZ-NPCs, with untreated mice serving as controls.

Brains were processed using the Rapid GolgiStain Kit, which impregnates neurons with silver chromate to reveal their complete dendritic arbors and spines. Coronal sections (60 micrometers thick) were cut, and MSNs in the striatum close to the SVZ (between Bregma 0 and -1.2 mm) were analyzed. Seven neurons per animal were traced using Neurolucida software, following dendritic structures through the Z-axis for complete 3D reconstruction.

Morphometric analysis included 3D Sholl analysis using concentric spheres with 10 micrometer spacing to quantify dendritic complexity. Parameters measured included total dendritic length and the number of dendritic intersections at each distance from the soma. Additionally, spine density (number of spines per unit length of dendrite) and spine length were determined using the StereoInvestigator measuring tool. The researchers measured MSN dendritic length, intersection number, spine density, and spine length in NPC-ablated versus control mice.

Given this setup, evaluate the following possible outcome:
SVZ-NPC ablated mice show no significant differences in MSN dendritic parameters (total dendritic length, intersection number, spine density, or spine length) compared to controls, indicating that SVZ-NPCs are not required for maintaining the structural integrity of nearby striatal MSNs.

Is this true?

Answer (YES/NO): NO